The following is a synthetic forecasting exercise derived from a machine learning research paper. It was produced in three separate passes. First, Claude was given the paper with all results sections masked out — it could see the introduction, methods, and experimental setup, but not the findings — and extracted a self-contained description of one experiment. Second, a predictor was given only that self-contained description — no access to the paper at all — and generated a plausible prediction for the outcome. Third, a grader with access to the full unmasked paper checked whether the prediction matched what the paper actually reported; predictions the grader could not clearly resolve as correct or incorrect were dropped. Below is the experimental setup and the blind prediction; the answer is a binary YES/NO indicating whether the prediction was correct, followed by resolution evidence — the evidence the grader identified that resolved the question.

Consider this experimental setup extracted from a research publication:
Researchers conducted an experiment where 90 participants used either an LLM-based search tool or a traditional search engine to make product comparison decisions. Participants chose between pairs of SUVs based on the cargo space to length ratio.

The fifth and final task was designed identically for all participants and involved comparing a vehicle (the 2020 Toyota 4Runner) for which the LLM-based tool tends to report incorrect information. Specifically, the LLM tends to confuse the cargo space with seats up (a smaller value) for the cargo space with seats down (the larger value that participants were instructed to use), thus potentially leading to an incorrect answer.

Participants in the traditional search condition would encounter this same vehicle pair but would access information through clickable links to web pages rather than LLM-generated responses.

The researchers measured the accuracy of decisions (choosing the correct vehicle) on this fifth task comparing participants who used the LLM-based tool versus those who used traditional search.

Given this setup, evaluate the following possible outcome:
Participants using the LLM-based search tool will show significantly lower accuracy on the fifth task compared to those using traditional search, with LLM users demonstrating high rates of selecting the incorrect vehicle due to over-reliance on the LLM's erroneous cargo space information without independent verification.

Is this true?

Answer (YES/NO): YES